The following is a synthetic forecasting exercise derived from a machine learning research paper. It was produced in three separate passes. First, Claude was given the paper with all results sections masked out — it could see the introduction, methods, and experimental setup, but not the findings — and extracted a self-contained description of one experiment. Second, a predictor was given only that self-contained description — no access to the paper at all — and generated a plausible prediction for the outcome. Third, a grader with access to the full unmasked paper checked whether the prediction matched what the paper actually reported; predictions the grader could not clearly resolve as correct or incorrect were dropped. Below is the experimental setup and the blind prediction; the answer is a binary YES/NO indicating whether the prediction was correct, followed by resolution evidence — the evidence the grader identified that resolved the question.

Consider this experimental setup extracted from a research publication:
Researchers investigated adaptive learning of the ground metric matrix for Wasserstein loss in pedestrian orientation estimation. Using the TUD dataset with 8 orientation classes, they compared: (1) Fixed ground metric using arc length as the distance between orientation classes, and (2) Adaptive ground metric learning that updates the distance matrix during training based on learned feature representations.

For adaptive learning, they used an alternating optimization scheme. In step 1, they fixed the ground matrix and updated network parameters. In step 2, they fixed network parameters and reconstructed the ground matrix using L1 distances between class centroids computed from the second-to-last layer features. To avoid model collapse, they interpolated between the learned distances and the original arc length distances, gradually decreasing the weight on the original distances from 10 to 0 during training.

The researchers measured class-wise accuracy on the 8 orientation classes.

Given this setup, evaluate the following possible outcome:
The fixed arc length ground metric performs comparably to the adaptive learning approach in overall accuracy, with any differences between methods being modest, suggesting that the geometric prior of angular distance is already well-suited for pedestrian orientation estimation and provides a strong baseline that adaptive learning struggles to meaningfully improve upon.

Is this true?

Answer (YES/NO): NO